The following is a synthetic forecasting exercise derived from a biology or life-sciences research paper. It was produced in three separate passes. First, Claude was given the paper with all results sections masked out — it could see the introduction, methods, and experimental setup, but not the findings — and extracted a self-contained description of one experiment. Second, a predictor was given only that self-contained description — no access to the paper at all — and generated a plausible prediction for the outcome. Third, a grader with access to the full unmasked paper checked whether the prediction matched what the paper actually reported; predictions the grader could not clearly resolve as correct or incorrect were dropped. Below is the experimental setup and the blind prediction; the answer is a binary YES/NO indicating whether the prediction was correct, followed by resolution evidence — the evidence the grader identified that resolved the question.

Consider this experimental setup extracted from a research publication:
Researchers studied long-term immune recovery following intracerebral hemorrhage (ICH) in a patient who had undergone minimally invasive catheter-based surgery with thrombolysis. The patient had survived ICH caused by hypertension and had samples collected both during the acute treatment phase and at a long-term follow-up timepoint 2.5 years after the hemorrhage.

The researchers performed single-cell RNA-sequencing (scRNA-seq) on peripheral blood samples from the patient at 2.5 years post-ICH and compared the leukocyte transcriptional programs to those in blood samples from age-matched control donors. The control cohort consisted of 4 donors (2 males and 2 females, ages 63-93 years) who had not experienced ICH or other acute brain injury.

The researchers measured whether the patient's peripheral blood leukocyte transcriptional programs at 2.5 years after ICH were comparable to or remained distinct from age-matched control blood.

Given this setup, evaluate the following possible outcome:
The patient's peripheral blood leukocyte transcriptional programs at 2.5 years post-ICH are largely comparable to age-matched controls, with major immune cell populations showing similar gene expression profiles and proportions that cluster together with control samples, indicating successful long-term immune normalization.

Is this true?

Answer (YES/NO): YES